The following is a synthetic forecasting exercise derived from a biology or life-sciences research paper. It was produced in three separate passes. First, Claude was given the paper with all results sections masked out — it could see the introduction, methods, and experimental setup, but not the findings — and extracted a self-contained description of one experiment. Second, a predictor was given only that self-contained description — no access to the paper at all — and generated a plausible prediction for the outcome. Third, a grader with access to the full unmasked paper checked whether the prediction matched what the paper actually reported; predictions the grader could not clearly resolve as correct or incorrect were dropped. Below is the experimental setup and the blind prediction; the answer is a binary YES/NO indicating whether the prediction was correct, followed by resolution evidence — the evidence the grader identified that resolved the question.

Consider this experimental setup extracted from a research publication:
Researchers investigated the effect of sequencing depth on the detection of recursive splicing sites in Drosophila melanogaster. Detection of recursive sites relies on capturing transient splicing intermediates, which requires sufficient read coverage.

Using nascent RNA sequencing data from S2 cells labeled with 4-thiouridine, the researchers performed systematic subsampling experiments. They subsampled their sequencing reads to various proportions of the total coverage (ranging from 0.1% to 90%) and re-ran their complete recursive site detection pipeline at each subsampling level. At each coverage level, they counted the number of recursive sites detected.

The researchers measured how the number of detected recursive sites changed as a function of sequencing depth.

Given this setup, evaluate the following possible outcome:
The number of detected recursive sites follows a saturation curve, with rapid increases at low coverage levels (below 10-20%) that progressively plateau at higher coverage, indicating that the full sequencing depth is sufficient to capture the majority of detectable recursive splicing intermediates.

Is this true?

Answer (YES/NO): NO